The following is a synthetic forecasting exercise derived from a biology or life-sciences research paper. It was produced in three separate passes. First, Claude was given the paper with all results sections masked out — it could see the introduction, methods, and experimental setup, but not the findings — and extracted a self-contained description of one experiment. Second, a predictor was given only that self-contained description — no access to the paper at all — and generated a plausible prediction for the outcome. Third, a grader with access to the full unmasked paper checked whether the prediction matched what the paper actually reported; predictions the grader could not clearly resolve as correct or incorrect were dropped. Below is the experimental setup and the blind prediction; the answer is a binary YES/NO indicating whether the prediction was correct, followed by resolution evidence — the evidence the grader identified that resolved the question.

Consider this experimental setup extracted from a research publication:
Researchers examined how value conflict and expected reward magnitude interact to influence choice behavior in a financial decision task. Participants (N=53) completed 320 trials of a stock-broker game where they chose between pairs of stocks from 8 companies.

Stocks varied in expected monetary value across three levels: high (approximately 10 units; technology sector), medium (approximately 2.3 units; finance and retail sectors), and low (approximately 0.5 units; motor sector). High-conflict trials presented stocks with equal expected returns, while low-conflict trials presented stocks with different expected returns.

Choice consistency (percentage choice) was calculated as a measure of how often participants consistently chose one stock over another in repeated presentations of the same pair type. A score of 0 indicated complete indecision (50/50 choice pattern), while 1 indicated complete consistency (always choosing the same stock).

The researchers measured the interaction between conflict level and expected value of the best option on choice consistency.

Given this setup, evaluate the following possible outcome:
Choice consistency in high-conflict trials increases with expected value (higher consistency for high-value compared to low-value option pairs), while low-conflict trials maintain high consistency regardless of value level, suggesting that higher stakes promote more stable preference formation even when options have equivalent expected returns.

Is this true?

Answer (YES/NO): NO